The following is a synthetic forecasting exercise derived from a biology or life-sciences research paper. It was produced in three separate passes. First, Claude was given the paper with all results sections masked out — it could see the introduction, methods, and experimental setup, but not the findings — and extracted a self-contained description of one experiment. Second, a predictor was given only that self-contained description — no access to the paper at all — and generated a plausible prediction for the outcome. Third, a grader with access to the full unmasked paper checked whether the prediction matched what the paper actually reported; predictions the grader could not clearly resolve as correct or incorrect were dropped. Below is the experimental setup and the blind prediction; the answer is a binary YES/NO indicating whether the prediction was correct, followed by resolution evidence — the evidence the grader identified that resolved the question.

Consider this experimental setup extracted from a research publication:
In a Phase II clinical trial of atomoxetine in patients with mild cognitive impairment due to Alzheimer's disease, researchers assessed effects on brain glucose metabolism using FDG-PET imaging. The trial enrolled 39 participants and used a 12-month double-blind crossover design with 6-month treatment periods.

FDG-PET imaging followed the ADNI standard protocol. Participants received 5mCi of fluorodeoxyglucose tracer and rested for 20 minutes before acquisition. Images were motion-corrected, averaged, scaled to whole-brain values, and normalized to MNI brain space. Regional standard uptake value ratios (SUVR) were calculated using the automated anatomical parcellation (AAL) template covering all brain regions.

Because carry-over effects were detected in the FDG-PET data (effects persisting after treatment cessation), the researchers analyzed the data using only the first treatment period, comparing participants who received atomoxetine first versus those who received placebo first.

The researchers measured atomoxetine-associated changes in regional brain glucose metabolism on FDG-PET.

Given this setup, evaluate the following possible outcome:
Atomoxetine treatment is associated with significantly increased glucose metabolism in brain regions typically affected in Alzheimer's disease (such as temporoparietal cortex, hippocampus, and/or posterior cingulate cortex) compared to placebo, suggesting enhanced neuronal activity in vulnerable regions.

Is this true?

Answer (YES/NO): YES